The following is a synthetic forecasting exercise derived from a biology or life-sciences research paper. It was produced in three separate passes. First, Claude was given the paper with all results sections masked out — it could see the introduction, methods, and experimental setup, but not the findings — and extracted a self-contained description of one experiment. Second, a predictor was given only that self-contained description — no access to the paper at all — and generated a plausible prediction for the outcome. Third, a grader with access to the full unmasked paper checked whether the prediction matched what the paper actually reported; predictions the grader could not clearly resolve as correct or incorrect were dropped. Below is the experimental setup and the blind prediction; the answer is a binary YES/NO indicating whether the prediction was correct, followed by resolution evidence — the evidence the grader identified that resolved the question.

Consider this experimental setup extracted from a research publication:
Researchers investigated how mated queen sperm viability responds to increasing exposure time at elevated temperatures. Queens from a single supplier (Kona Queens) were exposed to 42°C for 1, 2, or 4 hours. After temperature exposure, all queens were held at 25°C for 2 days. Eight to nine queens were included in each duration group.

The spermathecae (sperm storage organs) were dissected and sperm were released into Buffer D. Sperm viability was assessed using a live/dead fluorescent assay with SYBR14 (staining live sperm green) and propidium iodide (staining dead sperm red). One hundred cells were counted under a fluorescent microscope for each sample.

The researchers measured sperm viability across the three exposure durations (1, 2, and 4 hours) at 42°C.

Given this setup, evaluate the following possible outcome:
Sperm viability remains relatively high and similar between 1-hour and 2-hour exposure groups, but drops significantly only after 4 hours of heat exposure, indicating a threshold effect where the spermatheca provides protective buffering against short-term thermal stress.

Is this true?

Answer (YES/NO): NO